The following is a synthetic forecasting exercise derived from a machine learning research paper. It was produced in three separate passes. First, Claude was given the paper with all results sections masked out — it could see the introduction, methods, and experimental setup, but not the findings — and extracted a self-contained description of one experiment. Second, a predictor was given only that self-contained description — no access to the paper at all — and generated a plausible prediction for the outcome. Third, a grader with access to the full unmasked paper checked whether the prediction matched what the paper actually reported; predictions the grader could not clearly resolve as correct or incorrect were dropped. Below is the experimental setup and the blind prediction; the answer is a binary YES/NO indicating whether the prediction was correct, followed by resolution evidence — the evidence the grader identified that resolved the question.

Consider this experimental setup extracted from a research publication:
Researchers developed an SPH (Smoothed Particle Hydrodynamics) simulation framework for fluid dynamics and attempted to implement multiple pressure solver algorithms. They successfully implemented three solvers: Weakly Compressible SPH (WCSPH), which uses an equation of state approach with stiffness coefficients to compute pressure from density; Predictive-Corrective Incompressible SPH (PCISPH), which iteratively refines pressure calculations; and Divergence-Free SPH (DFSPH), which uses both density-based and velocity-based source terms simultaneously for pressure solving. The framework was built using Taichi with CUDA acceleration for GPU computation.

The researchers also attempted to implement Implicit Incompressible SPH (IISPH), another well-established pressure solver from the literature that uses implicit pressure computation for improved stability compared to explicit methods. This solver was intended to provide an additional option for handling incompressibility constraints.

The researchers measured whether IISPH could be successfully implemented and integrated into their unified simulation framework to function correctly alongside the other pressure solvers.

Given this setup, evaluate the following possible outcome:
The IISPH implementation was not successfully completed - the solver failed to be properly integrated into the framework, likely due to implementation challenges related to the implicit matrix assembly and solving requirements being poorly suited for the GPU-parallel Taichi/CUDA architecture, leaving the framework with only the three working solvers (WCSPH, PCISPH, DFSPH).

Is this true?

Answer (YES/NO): YES